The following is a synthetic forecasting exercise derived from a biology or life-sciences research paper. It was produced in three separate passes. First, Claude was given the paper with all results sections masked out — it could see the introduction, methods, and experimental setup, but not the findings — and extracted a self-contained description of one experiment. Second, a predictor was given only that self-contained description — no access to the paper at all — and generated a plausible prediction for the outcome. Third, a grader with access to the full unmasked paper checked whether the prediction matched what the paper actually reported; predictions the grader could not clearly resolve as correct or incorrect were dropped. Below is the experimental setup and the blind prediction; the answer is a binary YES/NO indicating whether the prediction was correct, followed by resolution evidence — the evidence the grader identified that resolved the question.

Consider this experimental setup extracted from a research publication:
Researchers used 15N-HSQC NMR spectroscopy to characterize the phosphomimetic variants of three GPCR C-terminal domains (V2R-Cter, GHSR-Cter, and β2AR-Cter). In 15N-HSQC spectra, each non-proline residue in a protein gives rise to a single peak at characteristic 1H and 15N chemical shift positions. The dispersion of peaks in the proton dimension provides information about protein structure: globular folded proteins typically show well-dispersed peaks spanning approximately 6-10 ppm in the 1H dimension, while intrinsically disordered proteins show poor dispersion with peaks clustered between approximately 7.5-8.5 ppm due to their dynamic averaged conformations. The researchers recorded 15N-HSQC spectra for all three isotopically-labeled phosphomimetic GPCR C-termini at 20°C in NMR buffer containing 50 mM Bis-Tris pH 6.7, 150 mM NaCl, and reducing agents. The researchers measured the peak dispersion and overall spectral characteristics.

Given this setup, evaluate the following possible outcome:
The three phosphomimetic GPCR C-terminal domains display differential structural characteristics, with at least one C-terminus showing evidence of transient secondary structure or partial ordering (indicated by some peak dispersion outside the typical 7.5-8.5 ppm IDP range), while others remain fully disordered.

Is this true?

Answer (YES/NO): NO